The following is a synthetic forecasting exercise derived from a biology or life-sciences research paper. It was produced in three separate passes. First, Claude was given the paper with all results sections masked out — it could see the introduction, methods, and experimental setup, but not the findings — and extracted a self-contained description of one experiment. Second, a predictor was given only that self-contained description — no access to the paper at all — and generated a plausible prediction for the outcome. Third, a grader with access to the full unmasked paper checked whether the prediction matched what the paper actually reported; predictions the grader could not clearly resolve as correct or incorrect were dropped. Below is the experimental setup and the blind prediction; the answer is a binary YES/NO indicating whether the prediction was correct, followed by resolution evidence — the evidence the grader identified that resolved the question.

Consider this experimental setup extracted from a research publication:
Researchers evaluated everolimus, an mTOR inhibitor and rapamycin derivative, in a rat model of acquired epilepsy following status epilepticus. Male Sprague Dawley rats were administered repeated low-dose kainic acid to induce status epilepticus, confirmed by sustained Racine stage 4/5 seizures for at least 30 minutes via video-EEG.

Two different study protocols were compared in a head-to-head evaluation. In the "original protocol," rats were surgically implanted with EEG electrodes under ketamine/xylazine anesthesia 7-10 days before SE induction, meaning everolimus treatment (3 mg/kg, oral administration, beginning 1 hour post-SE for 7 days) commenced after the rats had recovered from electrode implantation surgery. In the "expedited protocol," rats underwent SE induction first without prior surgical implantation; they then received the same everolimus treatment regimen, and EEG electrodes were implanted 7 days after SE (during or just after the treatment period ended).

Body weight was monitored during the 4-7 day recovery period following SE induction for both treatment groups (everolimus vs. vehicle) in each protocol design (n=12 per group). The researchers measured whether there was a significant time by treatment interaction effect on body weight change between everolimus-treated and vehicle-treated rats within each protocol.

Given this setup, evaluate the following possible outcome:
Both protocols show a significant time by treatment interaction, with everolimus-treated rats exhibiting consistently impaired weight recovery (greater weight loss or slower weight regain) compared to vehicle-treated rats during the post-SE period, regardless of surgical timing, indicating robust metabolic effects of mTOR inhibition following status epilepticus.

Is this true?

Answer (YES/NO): NO